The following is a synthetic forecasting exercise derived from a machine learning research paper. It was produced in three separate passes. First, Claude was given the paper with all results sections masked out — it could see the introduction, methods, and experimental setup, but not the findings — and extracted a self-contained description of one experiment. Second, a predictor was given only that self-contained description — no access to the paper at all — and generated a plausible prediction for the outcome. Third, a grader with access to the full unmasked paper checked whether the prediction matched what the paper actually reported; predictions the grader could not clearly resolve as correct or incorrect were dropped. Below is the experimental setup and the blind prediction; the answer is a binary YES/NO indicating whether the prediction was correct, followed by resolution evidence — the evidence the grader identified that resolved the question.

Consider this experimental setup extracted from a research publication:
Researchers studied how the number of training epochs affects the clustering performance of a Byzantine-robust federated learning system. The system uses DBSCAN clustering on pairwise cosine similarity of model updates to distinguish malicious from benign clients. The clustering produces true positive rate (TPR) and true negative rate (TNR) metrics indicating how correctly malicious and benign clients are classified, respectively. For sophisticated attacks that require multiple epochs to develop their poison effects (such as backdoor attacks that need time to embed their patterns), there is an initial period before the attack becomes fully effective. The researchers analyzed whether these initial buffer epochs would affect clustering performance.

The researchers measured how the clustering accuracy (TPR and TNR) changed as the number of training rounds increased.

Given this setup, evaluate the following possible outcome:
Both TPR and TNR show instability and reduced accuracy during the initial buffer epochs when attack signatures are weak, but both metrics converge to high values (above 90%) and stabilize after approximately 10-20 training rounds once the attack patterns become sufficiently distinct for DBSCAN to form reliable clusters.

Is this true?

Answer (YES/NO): NO